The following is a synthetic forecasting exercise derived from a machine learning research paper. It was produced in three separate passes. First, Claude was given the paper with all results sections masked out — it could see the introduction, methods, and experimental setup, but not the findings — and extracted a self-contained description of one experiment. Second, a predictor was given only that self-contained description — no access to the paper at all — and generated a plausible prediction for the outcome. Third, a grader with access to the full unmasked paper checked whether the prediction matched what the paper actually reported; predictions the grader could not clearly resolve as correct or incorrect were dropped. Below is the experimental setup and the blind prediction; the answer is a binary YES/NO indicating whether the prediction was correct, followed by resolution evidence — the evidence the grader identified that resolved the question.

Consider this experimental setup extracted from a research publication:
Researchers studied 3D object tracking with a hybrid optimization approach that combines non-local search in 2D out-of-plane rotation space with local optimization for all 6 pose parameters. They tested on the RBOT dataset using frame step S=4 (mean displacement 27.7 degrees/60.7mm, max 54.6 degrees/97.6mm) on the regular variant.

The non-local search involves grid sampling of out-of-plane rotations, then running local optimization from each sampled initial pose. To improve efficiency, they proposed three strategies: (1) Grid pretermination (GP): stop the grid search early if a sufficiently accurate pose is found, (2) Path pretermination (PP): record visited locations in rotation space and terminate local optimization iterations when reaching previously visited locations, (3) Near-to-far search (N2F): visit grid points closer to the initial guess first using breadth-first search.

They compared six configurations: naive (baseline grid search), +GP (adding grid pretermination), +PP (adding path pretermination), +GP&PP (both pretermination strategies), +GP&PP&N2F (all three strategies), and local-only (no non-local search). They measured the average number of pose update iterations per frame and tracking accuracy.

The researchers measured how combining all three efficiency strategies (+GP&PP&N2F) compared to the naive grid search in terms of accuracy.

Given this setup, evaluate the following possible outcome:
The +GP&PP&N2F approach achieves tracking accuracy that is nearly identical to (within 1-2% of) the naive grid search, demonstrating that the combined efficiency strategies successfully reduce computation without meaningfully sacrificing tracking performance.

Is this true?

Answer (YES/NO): NO